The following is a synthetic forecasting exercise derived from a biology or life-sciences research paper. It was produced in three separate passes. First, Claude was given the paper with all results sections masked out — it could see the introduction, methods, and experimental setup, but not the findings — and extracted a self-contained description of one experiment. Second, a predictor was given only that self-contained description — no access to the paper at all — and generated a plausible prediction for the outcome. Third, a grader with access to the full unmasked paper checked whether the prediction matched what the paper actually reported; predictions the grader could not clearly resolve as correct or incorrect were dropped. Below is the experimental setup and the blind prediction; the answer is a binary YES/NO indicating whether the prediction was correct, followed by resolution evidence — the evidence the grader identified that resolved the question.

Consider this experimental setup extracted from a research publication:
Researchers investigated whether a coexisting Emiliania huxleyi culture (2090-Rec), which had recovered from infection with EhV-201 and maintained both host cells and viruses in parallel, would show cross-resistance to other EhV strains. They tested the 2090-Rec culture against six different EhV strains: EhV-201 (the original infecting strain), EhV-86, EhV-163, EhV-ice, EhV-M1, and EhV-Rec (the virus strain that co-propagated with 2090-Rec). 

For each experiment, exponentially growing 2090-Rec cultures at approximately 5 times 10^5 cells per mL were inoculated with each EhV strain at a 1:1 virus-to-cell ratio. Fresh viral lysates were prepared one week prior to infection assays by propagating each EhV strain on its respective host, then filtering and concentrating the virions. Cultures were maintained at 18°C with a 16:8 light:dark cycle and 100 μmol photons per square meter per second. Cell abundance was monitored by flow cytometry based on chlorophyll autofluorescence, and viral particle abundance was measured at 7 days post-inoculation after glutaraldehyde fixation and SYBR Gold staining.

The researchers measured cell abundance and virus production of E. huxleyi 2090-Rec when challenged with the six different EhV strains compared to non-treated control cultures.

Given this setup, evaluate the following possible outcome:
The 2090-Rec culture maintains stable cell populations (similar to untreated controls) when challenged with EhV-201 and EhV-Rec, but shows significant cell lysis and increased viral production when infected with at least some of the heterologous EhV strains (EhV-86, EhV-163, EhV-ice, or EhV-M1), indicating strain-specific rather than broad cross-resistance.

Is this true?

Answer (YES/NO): NO